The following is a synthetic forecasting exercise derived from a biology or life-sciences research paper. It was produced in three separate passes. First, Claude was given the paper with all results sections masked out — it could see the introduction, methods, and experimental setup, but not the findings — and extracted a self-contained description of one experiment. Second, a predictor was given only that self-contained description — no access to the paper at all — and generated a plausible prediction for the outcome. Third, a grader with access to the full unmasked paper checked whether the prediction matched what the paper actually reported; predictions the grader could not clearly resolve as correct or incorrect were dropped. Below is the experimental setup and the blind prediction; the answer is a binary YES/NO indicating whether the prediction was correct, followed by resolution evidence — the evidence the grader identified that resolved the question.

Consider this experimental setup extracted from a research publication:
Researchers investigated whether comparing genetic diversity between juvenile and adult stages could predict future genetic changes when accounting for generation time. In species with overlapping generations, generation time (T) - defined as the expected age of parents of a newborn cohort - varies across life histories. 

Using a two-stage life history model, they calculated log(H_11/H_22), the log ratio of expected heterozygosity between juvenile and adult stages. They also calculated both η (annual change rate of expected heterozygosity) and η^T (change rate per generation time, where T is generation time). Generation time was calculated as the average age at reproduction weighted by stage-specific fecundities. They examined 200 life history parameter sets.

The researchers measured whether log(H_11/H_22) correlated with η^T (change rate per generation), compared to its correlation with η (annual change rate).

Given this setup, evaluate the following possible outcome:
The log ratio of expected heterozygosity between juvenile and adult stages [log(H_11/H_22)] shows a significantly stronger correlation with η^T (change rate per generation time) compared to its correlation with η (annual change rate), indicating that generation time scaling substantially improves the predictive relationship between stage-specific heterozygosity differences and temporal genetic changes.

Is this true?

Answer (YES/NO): NO